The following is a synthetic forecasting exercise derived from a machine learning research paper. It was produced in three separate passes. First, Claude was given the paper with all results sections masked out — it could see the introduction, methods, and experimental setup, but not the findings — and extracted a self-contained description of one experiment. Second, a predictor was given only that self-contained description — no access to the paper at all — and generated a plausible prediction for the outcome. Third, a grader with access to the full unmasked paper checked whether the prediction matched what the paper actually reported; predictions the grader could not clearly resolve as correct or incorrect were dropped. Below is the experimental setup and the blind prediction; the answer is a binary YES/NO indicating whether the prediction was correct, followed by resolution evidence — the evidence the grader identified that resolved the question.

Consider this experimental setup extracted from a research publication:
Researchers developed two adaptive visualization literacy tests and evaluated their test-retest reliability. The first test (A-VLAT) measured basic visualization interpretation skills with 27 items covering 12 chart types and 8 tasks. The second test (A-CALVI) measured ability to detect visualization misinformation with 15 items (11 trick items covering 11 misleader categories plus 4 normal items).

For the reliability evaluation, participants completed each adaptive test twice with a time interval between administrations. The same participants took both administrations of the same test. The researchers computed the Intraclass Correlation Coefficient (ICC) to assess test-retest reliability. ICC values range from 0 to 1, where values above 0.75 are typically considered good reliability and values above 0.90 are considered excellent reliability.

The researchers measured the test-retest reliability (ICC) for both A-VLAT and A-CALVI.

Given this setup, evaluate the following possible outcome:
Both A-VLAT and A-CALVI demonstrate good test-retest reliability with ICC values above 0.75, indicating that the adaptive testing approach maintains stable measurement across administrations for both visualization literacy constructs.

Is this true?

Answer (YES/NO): YES